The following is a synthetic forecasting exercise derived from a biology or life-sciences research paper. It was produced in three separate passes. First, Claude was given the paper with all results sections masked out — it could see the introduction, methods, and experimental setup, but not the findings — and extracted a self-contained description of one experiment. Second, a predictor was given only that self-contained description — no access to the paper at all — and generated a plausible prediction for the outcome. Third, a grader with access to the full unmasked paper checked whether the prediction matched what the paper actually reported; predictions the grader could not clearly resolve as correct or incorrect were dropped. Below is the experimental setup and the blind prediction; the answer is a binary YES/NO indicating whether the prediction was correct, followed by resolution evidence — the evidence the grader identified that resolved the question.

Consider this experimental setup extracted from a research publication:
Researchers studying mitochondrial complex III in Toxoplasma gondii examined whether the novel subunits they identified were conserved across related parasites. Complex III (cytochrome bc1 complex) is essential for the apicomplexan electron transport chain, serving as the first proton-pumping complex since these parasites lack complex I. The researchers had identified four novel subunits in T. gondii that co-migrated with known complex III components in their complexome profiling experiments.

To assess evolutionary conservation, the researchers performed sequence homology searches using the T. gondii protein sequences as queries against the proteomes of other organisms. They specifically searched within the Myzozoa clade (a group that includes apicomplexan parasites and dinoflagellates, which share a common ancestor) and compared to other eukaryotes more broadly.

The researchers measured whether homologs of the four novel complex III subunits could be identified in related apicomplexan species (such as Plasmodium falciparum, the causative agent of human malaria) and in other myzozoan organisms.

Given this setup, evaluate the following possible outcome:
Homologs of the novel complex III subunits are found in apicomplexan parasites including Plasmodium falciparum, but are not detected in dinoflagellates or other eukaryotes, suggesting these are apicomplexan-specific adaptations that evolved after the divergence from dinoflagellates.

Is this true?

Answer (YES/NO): NO